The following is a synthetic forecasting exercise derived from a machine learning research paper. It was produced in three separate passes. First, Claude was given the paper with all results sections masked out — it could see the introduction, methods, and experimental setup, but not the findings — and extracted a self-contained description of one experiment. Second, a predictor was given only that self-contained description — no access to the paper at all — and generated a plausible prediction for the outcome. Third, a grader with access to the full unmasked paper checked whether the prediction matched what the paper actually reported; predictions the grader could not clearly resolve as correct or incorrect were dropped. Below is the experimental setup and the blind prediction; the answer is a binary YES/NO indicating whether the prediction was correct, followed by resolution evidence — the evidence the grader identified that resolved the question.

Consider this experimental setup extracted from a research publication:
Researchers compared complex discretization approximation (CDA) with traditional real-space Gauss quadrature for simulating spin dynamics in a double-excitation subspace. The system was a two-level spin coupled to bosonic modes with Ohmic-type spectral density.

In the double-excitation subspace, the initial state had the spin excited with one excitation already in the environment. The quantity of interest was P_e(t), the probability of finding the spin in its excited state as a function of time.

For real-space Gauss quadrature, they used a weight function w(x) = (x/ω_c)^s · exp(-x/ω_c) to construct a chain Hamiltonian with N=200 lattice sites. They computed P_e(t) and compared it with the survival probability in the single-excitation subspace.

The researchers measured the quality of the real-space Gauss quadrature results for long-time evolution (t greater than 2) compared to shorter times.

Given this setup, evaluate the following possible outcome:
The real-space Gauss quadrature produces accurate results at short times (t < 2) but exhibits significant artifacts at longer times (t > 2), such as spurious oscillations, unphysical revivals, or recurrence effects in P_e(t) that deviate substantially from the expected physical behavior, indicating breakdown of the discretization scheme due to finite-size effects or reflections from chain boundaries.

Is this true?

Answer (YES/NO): YES